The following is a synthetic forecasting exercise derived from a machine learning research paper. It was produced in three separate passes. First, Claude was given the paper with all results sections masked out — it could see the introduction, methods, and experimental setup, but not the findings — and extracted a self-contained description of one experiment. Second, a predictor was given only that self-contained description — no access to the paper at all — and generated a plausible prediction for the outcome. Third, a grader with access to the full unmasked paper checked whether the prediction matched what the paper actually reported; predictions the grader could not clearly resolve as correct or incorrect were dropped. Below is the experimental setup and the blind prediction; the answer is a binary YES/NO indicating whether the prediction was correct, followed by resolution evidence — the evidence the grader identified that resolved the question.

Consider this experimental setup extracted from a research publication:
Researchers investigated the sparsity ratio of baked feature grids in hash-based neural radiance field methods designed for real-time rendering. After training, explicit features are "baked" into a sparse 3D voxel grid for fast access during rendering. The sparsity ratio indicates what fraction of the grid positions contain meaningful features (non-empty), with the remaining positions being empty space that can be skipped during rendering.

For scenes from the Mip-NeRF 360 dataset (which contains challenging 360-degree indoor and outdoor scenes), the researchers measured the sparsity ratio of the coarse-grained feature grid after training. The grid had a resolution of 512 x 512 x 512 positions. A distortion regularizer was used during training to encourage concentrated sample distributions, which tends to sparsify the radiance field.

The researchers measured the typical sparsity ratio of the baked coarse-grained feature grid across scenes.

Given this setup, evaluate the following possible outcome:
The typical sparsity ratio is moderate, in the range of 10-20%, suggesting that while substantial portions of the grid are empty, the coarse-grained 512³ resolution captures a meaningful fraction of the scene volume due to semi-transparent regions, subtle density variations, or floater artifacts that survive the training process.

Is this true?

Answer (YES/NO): NO